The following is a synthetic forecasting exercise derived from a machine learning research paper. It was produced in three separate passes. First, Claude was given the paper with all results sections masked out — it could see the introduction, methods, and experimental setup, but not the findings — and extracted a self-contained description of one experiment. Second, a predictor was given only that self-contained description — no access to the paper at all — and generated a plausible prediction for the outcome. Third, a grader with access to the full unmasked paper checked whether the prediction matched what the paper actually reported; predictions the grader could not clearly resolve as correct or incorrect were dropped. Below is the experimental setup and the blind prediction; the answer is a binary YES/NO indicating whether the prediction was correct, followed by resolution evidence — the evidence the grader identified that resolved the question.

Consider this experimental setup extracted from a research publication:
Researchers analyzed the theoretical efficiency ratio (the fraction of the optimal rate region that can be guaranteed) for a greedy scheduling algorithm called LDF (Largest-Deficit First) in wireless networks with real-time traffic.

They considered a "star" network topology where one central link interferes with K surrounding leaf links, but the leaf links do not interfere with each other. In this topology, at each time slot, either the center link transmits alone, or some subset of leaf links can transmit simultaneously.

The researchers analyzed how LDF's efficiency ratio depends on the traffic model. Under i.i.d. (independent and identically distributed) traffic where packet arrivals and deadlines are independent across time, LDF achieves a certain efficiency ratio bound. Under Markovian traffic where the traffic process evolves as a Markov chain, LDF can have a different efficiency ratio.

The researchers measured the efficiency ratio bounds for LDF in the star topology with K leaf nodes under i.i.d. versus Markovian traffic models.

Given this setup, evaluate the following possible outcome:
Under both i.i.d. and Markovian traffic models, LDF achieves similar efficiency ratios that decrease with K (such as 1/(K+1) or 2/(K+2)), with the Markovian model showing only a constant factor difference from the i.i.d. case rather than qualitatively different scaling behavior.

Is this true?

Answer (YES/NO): NO